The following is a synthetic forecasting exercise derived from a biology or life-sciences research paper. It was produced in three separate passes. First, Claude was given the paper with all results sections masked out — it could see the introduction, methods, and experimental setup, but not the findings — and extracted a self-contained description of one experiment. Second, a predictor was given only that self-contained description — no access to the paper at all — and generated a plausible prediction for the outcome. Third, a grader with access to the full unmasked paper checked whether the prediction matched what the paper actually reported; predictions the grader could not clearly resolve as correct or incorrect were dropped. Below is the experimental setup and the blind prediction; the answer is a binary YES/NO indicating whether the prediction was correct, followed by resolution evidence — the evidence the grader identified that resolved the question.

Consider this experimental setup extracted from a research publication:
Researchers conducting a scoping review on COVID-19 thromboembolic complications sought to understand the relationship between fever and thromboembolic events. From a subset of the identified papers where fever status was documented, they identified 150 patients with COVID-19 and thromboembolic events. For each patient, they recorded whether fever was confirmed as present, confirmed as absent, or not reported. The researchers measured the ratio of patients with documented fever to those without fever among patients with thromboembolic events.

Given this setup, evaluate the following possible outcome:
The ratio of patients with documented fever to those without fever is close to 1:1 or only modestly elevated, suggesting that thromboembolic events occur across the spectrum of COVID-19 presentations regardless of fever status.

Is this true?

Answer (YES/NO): NO